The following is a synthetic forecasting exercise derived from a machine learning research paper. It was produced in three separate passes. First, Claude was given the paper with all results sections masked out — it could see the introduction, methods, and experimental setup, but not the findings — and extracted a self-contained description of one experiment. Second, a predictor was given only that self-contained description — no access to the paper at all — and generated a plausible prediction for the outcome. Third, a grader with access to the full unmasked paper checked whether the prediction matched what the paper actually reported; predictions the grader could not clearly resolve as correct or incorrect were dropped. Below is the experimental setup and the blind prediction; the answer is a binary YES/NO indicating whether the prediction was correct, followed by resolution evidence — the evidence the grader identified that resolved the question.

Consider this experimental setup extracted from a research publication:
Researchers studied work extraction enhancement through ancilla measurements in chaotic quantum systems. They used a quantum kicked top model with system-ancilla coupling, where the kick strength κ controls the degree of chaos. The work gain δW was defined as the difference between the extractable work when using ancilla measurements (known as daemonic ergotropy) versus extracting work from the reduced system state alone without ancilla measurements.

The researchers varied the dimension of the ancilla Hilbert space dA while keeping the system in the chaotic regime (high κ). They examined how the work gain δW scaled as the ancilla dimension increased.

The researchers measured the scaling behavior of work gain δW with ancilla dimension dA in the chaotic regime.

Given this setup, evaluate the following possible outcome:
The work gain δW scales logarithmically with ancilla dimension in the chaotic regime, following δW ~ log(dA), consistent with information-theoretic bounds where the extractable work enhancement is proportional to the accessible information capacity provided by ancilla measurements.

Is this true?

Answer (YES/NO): YES